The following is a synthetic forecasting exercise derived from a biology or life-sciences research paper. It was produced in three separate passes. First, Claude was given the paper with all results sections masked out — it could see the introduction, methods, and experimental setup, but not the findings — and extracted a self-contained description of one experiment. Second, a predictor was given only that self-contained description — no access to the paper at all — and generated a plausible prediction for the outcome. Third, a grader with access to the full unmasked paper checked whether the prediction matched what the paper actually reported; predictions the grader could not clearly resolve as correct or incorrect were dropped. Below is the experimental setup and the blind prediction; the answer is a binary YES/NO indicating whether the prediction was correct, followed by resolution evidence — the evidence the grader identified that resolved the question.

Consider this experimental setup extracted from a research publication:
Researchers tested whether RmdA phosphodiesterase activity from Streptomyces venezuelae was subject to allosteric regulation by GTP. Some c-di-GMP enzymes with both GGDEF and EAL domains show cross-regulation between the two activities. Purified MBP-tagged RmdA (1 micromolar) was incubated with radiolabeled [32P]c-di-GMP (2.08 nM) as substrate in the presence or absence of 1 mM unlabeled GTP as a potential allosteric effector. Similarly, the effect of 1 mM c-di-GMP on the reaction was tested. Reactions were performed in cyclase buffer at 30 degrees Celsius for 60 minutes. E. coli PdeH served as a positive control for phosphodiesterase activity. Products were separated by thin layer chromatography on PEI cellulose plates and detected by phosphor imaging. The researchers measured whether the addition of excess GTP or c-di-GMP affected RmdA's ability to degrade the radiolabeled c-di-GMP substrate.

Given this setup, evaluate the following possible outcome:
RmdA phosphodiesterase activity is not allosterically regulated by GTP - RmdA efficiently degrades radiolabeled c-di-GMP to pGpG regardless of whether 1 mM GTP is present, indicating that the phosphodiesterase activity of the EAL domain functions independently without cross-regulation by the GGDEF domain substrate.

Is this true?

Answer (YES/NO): NO